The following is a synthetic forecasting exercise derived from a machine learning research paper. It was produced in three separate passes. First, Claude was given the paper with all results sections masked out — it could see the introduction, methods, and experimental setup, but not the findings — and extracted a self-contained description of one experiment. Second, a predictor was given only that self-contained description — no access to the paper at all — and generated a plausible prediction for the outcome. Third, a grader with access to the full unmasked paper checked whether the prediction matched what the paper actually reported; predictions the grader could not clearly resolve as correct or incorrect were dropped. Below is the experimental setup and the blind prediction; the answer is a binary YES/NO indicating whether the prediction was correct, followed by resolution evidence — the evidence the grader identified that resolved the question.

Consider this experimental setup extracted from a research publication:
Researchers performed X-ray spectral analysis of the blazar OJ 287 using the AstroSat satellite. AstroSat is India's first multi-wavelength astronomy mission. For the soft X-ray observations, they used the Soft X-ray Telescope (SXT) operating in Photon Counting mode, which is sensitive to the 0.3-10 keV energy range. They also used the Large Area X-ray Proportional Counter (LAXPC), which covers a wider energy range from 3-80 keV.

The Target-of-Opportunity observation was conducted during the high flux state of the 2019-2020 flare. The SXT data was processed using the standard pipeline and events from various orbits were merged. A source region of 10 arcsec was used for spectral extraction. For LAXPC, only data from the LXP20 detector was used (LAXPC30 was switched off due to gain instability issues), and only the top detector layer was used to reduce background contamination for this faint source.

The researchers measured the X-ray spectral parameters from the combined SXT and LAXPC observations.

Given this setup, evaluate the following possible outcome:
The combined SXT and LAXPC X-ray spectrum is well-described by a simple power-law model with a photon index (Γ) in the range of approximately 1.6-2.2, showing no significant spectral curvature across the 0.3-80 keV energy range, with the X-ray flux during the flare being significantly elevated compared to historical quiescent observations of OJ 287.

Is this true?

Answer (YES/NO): NO